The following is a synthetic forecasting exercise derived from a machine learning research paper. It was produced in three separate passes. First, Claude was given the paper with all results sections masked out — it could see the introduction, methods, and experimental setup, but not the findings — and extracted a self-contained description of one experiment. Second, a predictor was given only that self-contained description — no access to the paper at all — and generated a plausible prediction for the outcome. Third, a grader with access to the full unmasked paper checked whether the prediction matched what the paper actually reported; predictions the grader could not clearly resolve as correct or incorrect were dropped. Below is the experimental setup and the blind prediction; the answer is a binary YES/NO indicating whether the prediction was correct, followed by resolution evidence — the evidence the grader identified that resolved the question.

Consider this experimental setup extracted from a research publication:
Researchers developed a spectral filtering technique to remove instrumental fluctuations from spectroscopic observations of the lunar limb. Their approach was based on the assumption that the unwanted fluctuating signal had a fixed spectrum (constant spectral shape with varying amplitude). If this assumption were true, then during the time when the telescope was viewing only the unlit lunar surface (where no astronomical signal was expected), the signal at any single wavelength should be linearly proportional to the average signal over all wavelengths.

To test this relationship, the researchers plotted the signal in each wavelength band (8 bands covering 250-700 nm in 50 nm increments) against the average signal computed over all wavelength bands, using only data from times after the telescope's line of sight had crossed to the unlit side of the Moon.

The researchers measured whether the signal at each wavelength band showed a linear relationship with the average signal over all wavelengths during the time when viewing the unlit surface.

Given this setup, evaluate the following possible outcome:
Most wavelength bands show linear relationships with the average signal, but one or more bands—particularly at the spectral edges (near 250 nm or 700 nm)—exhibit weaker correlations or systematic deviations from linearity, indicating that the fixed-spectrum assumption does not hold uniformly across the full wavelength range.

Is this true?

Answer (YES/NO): NO